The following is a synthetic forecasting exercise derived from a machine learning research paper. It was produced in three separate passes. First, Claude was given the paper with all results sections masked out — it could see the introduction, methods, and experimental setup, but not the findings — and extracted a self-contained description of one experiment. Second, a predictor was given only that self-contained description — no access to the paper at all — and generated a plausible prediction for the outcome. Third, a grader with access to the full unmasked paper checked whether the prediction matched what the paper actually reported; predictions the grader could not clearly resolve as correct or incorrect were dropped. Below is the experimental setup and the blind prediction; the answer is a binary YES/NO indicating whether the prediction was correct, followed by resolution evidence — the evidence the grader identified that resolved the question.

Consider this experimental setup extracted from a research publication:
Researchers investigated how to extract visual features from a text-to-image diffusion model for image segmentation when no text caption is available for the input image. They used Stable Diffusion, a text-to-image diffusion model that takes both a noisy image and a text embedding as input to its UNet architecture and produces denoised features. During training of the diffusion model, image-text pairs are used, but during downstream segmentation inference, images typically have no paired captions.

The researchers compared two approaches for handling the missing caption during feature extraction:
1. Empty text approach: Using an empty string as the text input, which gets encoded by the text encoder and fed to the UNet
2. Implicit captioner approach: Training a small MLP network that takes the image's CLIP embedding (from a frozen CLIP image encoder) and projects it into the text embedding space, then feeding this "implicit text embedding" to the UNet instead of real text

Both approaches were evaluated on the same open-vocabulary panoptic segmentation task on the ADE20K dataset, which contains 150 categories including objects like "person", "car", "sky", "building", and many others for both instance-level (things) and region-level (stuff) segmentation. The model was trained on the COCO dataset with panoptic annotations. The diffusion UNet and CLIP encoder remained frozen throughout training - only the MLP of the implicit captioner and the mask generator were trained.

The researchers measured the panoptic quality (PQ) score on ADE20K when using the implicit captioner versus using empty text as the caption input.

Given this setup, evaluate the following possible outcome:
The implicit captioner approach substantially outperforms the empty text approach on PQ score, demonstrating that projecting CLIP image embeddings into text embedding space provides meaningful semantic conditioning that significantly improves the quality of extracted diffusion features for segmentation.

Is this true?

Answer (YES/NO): NO